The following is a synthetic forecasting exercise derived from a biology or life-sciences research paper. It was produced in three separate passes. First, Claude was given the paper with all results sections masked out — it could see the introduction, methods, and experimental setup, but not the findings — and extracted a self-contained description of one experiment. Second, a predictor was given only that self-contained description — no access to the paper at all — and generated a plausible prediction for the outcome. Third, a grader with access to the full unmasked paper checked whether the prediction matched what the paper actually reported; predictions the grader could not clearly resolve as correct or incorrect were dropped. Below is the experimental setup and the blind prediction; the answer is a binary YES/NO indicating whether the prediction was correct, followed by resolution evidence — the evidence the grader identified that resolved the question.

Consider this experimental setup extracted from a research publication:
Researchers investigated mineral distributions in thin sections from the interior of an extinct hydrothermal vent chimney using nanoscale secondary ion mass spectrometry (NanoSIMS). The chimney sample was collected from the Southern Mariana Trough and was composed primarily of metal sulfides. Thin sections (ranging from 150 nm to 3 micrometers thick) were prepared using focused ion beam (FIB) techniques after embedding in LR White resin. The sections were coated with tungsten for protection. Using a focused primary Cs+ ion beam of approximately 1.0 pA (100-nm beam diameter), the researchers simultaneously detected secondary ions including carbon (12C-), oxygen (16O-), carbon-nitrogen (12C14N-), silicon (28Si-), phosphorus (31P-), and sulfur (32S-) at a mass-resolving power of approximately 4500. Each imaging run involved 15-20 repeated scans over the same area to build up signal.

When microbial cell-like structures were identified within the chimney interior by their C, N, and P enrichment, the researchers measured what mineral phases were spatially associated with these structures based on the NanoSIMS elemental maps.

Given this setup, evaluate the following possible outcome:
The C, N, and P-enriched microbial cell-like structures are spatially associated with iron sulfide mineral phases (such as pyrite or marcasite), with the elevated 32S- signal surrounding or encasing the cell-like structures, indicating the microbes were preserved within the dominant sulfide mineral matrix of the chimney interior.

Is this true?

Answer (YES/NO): NO